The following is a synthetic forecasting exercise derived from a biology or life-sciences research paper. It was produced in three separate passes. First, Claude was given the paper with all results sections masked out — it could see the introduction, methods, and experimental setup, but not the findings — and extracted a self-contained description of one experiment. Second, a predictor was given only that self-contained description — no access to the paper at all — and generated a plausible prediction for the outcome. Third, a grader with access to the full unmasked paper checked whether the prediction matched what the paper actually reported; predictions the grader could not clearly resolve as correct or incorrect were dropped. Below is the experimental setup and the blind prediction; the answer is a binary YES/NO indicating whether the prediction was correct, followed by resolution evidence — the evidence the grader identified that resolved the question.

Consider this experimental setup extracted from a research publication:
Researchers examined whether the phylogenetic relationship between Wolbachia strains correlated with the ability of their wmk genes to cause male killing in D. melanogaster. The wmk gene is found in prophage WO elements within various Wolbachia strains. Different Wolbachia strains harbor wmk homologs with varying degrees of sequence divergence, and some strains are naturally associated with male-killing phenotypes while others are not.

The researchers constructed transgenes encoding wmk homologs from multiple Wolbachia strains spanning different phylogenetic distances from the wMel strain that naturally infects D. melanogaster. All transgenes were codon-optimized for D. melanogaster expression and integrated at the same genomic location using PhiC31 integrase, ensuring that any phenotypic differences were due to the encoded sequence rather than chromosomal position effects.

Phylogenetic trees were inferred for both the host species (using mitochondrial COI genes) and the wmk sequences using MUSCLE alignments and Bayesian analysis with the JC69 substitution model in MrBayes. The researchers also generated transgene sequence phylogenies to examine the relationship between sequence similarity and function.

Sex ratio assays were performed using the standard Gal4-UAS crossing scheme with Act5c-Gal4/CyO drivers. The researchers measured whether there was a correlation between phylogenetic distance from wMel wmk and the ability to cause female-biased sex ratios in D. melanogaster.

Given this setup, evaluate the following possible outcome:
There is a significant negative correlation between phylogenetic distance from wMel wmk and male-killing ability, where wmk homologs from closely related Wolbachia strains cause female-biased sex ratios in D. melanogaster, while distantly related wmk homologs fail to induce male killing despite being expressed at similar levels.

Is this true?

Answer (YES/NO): NO